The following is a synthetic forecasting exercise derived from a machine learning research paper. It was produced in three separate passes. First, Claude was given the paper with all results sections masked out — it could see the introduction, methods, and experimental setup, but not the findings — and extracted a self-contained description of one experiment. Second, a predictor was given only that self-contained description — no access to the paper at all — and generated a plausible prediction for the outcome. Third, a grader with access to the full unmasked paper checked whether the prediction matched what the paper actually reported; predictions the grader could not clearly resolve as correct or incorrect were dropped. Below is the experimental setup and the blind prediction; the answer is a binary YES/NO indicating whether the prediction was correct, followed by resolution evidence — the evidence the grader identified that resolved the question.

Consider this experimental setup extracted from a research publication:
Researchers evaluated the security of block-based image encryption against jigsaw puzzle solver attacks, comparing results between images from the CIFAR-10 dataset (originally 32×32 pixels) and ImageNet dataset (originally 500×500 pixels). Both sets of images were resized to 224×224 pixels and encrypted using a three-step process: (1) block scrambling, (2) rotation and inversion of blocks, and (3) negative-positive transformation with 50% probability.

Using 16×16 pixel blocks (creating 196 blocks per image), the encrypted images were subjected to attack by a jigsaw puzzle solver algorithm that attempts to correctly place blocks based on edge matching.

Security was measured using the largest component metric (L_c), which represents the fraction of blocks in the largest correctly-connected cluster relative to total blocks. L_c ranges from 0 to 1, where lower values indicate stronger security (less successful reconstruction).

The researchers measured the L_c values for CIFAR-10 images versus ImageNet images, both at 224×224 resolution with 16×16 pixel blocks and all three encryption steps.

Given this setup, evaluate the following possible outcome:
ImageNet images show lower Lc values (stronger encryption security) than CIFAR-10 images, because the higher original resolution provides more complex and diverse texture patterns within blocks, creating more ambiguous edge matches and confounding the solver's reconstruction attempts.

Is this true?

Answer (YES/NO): YES